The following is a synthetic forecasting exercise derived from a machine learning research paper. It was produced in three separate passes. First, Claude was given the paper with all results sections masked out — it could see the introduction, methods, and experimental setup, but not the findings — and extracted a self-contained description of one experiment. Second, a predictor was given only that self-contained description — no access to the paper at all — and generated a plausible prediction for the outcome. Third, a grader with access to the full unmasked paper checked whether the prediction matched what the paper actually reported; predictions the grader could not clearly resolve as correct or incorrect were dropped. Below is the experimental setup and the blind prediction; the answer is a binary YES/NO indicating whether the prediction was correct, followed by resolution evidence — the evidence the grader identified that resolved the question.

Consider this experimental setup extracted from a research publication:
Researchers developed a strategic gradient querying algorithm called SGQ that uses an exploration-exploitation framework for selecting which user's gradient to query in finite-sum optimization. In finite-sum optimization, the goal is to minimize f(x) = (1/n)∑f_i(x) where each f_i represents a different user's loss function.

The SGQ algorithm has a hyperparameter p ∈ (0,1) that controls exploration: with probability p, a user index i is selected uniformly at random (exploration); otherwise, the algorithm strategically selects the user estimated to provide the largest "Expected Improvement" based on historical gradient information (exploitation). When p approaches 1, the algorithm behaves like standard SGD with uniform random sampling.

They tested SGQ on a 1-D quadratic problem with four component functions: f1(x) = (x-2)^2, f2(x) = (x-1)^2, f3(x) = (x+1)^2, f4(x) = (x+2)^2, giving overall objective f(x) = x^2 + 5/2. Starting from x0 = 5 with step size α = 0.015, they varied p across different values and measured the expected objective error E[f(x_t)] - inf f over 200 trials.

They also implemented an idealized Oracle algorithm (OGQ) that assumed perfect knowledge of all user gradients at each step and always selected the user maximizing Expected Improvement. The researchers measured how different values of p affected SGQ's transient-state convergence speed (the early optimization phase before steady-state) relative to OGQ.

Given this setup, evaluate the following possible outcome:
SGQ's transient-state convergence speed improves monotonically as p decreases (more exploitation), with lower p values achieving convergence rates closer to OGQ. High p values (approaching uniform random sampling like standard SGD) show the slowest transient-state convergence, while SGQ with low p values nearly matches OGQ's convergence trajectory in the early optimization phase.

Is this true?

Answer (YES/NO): YES